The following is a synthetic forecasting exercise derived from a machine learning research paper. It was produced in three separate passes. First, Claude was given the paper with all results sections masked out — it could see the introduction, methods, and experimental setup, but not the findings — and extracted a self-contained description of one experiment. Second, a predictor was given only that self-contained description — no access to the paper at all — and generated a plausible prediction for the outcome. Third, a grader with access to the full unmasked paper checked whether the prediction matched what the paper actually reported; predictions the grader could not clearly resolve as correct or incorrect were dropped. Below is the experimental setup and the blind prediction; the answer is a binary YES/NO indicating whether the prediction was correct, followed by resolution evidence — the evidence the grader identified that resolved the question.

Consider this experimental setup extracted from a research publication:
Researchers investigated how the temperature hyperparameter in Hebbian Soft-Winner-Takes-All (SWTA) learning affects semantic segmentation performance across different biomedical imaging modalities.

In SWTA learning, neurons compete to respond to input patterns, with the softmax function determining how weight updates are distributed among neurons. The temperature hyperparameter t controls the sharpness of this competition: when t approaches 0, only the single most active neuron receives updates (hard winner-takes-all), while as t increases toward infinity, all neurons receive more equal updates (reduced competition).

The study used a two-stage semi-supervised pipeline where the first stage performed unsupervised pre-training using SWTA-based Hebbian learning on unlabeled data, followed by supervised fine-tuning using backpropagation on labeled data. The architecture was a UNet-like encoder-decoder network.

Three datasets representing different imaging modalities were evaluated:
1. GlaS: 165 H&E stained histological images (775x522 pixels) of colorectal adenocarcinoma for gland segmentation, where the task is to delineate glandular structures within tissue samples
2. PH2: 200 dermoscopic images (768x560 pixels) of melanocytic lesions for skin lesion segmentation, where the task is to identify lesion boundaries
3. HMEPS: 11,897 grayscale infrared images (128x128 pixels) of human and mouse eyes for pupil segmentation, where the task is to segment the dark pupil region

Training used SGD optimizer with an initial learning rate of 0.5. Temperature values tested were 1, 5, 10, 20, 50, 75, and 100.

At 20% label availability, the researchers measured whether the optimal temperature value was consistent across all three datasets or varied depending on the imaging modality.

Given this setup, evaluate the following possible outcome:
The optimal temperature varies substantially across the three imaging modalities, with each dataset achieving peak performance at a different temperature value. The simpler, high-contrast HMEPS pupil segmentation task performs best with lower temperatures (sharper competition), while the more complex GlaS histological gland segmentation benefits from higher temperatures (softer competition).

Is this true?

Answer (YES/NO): NO